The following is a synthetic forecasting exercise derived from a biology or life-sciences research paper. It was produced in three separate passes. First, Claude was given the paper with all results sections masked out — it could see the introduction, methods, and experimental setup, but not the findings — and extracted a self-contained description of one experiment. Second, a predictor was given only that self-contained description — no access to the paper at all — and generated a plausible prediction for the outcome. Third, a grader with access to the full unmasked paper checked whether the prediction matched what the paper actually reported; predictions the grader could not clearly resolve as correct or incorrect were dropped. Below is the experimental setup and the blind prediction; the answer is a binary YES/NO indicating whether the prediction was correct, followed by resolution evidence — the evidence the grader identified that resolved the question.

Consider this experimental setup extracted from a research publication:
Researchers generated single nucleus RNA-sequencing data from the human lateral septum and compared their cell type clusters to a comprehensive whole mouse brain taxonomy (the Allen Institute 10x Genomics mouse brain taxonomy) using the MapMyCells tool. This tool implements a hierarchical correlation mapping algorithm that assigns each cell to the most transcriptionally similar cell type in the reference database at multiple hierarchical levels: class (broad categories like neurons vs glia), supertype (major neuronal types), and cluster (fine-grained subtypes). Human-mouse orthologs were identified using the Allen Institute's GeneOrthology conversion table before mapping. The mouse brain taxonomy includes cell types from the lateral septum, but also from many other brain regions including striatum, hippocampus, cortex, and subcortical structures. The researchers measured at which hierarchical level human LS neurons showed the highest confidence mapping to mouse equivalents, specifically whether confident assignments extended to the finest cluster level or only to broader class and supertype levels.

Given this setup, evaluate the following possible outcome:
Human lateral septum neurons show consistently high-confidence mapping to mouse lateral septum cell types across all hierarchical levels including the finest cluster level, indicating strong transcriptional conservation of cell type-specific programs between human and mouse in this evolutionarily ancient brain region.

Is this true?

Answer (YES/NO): NO